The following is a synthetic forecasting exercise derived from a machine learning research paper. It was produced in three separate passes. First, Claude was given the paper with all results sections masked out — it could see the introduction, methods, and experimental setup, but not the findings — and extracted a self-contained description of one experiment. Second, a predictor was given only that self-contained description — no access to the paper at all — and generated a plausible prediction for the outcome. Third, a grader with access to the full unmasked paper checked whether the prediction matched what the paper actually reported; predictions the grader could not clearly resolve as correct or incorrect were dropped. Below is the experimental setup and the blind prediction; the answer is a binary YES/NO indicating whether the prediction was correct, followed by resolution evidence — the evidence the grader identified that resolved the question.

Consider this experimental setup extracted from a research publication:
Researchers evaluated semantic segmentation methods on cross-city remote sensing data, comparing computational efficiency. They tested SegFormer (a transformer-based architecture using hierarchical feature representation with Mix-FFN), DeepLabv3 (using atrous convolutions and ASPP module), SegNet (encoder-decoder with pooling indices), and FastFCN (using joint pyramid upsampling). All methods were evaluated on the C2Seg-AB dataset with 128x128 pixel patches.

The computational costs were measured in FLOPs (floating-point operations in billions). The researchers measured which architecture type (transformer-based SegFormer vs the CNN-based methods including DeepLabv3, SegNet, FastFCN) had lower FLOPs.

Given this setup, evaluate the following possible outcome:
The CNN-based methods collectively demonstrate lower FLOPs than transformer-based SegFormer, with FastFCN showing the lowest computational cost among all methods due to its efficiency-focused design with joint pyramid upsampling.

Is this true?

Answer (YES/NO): NO